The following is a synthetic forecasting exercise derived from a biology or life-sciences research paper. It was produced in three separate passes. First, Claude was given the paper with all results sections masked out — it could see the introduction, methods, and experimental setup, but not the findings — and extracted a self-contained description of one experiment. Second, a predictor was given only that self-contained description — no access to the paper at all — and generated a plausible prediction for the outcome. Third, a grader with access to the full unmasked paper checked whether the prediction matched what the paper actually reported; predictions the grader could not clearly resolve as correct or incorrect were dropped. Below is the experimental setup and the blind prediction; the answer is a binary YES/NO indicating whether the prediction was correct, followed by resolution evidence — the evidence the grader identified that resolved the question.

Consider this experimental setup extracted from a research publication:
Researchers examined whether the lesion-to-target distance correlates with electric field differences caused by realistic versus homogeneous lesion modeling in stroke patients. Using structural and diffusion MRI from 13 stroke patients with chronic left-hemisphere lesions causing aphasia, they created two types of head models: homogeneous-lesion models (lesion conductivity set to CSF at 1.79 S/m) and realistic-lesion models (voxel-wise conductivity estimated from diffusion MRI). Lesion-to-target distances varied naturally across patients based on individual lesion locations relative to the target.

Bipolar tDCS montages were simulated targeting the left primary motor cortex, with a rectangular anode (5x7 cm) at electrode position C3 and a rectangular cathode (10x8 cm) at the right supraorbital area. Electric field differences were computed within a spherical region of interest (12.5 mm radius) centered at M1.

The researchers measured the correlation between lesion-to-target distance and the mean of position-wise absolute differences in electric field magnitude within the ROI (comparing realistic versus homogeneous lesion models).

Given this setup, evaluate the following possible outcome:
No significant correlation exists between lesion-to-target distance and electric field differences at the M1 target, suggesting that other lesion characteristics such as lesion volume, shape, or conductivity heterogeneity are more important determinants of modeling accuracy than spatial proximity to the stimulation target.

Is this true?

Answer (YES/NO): NO